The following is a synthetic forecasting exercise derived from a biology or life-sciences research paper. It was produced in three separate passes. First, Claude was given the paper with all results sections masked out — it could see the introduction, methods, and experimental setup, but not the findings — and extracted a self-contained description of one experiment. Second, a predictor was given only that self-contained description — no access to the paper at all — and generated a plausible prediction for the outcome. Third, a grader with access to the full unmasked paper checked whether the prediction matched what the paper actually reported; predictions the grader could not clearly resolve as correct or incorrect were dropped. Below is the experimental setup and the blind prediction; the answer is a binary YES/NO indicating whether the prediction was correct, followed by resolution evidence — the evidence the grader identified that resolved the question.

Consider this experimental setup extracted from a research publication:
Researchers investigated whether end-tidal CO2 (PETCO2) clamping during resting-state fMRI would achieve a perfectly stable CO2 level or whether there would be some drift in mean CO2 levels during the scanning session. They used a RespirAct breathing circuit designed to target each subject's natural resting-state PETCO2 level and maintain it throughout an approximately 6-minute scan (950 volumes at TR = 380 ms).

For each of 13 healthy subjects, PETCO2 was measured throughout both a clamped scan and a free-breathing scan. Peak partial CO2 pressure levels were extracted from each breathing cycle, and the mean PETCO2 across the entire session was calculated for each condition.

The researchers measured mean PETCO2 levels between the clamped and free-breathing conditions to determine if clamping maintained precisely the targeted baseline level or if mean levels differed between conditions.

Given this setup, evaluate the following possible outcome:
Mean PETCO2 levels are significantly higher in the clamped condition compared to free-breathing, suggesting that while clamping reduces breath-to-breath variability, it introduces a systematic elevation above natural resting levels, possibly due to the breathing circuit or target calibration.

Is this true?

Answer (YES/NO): YES